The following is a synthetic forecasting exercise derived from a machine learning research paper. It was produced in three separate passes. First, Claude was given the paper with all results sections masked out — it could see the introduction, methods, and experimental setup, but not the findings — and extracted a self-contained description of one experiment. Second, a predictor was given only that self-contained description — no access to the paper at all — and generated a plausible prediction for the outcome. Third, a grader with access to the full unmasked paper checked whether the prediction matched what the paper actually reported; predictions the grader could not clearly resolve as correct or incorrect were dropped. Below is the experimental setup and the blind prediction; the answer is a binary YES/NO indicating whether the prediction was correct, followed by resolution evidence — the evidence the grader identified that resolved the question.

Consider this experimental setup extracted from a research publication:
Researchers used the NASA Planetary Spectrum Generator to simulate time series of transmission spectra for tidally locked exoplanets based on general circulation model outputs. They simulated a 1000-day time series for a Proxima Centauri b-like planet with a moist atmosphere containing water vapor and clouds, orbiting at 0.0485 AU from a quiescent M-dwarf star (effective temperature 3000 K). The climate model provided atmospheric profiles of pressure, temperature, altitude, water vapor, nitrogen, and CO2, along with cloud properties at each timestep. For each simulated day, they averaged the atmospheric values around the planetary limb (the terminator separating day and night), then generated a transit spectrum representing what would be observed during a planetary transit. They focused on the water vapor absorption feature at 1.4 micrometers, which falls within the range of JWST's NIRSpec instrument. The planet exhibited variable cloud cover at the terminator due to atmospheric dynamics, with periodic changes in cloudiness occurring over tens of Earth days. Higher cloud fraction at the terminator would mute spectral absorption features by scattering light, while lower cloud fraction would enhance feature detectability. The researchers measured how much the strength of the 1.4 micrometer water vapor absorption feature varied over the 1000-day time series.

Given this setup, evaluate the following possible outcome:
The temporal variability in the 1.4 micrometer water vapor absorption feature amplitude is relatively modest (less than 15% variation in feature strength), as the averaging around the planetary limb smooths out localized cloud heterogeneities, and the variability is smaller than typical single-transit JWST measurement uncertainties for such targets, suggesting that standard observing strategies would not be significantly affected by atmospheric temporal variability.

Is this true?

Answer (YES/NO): YES